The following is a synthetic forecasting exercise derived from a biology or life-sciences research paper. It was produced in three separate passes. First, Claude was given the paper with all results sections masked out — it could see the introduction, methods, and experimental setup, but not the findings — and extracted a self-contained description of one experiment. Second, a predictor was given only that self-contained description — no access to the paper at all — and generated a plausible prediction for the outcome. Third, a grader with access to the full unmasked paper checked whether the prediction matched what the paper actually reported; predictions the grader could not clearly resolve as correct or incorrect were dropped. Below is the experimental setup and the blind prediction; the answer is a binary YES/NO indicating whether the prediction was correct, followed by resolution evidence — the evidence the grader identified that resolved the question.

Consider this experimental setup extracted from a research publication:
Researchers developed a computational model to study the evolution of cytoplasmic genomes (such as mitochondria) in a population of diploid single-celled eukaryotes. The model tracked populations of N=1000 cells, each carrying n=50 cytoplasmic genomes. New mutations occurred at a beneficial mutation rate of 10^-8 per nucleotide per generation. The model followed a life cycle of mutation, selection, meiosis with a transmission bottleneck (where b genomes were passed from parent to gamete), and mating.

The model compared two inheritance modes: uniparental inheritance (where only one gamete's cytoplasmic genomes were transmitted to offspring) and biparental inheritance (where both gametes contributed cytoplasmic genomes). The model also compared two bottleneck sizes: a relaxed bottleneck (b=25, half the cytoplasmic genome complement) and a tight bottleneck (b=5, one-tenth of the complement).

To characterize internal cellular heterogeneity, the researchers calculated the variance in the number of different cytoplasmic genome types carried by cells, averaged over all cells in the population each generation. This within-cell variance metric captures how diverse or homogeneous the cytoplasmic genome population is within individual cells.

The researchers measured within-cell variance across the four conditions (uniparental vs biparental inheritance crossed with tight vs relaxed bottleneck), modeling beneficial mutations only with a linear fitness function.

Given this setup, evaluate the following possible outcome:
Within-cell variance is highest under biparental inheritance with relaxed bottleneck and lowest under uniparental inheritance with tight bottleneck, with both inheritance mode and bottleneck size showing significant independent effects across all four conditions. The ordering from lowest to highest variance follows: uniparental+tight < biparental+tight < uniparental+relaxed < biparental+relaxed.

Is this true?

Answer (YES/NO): NO